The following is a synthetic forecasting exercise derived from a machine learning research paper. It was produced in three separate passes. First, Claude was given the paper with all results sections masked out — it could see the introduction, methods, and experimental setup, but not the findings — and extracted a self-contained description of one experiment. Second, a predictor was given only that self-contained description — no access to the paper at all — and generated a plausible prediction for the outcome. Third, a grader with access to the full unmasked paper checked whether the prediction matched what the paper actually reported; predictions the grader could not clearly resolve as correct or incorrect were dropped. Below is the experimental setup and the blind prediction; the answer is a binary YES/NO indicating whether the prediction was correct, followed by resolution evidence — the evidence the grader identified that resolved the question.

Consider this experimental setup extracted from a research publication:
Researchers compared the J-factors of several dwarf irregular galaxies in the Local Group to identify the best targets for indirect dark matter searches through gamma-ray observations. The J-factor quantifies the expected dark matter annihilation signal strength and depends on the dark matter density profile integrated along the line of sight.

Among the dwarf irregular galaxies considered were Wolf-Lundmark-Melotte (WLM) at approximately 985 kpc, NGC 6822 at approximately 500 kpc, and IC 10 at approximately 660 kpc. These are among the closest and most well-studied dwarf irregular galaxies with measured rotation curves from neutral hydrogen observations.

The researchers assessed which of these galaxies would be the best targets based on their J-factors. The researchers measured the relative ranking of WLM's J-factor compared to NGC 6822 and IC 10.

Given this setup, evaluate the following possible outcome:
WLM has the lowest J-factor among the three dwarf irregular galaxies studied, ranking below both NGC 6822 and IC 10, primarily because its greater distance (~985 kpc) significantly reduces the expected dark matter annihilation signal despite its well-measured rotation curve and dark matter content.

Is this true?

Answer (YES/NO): YES